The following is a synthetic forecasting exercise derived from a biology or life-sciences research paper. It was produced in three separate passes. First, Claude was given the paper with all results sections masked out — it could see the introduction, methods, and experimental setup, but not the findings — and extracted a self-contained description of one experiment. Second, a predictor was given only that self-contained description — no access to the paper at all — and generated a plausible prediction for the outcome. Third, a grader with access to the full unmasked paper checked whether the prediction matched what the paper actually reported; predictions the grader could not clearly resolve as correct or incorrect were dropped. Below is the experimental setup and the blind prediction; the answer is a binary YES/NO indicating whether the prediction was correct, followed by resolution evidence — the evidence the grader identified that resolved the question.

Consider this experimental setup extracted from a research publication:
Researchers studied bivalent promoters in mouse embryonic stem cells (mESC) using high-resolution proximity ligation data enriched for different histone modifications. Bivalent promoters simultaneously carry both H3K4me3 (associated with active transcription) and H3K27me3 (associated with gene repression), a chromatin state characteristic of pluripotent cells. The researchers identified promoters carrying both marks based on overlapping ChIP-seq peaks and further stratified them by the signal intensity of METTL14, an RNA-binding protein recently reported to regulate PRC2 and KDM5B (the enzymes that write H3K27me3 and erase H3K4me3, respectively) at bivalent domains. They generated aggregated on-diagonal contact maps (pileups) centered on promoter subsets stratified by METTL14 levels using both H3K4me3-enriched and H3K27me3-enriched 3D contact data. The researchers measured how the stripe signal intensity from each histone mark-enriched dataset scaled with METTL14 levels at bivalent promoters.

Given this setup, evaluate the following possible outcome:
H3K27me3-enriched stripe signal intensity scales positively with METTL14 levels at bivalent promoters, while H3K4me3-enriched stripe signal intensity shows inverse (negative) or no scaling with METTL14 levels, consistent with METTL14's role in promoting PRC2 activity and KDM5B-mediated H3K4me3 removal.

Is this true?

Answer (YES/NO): YES